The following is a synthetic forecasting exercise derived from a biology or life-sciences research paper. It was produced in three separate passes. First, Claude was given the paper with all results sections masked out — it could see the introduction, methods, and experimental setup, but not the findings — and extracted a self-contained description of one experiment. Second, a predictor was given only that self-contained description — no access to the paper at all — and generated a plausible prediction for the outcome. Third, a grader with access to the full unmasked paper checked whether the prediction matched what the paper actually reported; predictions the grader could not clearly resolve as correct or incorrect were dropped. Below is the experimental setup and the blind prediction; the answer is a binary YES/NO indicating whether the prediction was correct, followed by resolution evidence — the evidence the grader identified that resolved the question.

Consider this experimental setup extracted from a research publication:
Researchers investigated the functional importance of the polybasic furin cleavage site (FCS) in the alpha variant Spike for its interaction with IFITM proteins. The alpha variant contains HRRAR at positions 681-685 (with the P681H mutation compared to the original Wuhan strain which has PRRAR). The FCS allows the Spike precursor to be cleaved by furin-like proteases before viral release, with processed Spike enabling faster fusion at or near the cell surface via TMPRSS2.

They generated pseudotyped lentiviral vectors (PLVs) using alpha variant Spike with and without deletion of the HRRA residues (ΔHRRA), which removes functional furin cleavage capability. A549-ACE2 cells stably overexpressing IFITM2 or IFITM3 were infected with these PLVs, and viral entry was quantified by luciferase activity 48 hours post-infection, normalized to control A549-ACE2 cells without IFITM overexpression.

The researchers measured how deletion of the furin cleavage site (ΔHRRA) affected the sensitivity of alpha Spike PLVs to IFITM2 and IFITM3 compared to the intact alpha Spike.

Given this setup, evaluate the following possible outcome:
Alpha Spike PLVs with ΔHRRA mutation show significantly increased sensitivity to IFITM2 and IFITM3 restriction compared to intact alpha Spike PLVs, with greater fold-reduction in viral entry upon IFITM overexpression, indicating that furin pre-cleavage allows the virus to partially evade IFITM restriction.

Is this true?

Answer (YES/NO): NO